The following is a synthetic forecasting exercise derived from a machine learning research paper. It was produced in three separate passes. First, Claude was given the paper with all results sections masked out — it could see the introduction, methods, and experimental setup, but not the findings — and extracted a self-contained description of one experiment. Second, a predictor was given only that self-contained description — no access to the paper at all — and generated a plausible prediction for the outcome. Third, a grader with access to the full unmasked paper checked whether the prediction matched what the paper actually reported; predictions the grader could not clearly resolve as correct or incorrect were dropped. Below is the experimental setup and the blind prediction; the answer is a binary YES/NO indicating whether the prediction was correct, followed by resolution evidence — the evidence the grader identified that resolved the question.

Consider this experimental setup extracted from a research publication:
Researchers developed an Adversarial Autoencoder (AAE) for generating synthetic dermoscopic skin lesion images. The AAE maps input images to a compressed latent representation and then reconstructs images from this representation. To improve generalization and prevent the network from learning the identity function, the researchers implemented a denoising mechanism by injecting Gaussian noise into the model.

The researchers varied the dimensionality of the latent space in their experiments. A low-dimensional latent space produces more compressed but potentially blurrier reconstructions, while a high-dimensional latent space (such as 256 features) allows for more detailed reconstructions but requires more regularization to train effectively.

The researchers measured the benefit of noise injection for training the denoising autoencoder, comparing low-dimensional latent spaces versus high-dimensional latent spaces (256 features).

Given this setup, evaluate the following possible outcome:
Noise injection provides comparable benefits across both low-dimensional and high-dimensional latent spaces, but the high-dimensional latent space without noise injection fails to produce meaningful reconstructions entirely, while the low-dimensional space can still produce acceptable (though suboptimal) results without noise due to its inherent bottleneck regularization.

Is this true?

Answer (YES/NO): NO